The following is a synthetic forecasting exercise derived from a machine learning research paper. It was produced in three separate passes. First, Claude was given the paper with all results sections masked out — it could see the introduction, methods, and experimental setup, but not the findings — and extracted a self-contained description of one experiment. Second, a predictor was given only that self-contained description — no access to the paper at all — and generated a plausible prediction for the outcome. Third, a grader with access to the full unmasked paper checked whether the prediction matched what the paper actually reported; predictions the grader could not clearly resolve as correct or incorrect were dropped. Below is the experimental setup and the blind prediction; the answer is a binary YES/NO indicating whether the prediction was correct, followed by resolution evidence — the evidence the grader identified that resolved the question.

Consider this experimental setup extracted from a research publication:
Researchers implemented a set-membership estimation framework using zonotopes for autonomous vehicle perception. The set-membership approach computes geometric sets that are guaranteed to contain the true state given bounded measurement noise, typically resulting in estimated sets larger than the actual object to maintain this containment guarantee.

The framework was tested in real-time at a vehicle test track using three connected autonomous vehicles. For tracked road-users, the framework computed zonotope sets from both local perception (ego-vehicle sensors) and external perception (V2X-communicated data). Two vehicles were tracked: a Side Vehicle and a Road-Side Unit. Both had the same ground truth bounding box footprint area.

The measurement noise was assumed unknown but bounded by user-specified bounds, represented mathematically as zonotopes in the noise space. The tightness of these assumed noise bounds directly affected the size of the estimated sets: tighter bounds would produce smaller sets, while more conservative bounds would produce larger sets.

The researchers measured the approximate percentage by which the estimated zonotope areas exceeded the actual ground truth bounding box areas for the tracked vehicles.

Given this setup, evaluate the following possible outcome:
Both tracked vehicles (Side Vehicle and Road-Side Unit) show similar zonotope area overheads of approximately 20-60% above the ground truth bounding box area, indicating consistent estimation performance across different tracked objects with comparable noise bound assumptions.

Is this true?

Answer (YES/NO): YES